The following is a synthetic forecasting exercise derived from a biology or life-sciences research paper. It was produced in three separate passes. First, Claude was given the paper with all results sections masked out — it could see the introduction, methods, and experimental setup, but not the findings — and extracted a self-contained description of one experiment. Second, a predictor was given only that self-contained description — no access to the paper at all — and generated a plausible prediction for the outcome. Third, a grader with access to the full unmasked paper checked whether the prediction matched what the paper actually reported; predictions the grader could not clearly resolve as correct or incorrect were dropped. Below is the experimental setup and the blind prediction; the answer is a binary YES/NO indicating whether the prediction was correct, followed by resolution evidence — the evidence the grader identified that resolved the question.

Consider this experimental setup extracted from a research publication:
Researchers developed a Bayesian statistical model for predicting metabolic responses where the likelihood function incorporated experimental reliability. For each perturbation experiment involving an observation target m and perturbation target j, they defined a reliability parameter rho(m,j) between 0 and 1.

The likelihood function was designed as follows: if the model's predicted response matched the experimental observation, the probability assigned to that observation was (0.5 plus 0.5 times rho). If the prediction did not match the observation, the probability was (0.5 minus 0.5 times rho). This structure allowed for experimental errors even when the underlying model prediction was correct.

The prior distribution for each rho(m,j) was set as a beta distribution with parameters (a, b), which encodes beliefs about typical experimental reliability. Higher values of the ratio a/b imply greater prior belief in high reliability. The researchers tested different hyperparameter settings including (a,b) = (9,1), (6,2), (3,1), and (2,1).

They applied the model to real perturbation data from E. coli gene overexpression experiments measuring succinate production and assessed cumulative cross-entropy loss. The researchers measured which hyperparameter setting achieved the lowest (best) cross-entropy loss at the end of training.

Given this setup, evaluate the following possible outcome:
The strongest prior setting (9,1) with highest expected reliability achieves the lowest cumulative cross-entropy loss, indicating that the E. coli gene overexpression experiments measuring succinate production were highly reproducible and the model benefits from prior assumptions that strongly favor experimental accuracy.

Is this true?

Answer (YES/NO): YES